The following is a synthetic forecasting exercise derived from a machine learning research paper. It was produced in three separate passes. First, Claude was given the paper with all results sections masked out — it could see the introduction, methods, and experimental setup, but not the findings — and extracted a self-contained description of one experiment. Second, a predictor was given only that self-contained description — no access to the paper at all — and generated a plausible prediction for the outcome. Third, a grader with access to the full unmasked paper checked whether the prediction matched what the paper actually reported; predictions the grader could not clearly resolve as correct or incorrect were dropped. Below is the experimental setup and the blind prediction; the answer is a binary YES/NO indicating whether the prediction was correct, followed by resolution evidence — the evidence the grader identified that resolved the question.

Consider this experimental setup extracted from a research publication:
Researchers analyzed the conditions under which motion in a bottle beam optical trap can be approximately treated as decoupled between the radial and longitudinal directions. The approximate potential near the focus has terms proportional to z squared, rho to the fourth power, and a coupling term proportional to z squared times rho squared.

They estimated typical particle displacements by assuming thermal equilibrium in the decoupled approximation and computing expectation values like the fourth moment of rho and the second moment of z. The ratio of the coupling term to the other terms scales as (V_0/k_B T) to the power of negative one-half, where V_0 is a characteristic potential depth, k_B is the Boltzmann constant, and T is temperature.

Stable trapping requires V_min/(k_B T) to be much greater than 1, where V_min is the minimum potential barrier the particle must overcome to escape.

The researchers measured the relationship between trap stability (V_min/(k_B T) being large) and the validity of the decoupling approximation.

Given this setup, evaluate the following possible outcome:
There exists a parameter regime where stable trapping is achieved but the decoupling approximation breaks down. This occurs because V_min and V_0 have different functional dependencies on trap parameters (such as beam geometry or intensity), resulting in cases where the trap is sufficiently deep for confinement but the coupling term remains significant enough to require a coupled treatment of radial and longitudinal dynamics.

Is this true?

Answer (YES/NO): NO